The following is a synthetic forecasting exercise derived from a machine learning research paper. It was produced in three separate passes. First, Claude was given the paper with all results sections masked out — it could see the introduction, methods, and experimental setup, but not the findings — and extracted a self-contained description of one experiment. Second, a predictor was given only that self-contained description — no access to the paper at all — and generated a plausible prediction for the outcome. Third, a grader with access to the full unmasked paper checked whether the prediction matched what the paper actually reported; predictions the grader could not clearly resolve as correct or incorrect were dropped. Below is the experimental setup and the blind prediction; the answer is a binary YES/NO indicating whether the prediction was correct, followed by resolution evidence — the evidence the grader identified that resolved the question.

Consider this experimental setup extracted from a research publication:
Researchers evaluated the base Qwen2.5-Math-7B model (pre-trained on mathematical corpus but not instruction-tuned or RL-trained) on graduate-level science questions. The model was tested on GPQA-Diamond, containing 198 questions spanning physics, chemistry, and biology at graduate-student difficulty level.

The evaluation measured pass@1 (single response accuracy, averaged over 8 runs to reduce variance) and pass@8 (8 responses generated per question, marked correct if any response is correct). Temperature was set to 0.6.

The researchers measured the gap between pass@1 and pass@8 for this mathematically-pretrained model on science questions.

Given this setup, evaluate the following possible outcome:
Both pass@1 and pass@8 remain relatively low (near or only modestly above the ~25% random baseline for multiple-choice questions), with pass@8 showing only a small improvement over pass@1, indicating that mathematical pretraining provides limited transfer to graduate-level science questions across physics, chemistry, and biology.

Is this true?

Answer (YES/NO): NO